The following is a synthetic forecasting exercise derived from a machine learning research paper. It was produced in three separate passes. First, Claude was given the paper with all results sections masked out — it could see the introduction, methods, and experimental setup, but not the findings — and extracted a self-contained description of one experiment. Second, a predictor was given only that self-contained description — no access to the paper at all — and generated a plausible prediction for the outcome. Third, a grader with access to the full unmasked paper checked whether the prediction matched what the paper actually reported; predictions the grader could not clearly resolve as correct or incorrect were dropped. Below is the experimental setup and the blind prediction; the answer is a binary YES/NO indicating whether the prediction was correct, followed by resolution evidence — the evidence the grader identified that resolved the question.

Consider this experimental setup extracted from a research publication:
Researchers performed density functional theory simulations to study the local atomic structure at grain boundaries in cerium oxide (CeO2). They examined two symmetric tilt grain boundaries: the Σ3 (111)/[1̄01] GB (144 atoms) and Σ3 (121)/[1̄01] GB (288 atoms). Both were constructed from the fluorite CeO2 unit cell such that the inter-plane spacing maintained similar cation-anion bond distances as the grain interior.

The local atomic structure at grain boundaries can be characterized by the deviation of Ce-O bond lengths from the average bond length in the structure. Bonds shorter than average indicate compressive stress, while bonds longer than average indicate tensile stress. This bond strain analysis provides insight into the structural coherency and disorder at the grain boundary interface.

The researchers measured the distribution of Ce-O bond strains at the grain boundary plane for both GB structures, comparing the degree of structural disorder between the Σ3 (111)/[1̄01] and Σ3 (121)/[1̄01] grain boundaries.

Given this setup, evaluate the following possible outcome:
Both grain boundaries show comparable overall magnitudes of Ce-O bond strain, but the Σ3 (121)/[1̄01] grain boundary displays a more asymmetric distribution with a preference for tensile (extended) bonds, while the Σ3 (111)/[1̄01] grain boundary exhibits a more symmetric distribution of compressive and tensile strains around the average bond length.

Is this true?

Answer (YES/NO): NO